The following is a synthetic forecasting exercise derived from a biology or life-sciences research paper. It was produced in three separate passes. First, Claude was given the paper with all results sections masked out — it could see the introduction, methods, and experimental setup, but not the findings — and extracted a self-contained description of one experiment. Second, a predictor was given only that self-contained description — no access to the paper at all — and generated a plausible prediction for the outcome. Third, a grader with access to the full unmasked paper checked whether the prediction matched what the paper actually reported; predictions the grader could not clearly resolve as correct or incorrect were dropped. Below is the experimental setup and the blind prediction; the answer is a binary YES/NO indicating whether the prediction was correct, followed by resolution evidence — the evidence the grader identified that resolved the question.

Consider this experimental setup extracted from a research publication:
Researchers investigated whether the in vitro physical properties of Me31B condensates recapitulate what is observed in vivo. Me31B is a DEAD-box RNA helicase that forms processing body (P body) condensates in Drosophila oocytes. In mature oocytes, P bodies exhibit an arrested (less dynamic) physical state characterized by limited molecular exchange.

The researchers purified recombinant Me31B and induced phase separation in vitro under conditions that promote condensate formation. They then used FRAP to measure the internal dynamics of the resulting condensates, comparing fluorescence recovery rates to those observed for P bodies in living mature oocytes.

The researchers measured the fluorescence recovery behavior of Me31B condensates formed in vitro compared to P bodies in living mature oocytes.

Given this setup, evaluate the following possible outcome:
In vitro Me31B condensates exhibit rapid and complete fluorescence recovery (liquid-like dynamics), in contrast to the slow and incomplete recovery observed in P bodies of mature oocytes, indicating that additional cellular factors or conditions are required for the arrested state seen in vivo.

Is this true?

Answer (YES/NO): NO